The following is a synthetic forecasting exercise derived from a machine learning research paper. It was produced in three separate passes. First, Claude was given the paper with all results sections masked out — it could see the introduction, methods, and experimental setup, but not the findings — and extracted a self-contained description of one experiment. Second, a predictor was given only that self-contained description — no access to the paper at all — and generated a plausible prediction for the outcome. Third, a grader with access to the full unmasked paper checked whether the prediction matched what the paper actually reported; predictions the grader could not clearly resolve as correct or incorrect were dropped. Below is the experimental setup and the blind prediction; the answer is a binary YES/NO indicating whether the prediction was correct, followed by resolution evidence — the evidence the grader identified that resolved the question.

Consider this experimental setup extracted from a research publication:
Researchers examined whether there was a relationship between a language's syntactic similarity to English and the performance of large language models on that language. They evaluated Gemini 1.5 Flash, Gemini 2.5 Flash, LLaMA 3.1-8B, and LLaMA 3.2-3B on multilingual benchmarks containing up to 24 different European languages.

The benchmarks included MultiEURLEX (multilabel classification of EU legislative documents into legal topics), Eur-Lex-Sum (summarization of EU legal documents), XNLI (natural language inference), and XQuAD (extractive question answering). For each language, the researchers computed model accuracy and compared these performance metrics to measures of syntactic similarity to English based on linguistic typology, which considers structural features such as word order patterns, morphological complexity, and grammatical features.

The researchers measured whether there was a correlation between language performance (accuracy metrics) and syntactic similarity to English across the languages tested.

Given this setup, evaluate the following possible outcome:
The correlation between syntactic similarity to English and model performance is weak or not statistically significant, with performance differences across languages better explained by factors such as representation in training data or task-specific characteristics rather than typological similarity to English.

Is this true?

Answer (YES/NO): NO